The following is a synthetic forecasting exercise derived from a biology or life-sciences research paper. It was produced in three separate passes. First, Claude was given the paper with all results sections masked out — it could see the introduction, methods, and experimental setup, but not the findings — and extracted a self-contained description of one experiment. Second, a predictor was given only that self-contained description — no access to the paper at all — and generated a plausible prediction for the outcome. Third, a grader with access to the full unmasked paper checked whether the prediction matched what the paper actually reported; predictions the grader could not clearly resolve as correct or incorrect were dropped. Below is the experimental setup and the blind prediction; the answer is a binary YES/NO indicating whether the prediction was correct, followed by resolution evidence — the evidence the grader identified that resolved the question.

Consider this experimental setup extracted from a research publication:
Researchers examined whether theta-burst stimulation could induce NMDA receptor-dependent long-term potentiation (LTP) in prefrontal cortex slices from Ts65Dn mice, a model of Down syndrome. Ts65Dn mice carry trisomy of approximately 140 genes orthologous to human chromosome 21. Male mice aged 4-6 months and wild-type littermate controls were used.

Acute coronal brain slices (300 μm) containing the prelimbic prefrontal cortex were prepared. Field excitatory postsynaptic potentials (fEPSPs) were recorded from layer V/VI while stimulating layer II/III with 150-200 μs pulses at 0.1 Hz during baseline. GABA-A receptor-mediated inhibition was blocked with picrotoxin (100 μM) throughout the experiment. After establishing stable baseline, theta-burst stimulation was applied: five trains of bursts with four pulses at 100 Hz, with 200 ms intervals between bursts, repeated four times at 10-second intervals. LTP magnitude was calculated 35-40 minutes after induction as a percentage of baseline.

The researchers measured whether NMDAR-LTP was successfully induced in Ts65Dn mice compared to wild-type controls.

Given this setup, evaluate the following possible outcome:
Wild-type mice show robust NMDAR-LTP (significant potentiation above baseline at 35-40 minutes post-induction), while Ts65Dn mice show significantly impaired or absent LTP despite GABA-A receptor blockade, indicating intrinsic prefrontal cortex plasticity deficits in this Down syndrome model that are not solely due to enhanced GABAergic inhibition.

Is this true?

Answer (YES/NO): NO